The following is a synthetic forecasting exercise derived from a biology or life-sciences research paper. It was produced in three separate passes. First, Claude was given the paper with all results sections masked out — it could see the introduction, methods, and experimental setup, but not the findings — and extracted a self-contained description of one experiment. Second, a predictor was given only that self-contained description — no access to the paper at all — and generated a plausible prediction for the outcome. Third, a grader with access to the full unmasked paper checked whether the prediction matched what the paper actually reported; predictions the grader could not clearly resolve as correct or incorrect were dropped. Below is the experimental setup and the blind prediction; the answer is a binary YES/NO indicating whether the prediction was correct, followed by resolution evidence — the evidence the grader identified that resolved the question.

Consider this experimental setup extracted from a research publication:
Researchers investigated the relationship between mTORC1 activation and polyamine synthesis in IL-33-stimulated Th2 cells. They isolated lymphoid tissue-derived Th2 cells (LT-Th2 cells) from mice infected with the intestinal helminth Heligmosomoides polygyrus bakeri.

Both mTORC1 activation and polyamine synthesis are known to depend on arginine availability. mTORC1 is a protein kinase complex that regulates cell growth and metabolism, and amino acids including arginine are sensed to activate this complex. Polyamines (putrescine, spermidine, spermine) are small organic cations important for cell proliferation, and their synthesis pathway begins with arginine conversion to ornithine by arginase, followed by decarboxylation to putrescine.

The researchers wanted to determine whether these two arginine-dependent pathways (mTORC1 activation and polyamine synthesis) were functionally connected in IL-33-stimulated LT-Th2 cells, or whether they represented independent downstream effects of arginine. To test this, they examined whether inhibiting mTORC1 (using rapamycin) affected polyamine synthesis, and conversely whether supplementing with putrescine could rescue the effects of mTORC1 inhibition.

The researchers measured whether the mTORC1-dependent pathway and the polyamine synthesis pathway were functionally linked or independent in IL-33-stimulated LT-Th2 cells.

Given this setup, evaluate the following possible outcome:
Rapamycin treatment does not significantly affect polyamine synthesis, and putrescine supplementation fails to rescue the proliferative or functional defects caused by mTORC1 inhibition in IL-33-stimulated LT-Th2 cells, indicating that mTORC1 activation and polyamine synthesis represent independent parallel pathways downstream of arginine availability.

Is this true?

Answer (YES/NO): YES